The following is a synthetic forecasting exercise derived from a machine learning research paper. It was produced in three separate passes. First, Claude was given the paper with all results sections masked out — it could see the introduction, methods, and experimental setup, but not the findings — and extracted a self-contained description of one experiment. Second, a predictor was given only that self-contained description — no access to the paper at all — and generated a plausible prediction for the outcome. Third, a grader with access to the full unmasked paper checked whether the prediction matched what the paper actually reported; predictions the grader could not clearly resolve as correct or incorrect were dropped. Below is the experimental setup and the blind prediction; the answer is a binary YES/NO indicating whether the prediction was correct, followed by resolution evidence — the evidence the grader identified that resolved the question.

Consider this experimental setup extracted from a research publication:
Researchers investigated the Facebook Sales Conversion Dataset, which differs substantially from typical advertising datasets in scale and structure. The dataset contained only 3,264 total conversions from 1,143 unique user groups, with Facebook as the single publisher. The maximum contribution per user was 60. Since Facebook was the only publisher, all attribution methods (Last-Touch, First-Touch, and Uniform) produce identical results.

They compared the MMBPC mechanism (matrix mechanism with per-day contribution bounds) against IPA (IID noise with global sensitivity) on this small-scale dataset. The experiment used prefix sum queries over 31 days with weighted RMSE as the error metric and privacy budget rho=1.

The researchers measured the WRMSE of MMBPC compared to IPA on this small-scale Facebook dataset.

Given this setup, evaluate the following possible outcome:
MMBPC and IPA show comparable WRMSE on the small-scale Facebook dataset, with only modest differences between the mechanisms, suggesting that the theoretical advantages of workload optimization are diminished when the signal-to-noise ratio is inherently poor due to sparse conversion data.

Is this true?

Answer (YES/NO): NO